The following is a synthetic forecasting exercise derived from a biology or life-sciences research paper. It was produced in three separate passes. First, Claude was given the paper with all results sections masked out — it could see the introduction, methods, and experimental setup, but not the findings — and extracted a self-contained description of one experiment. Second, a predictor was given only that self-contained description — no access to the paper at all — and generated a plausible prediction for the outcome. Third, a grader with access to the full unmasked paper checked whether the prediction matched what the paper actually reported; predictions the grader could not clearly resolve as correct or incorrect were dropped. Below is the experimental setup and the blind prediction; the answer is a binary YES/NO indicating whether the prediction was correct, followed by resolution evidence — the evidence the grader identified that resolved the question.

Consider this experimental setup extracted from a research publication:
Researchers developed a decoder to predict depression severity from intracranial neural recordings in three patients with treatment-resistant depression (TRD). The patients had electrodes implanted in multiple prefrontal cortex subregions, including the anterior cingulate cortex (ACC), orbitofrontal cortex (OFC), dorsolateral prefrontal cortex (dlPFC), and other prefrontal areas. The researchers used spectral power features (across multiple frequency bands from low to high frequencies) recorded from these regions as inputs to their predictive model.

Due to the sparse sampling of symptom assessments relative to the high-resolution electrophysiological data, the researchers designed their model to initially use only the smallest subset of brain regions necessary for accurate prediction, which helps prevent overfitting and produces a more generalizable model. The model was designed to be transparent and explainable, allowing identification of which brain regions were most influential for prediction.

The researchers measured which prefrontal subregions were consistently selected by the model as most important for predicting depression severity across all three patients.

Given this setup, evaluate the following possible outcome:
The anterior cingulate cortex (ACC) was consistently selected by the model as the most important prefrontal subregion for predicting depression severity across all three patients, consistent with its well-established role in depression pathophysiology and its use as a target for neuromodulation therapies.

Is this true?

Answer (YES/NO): YES